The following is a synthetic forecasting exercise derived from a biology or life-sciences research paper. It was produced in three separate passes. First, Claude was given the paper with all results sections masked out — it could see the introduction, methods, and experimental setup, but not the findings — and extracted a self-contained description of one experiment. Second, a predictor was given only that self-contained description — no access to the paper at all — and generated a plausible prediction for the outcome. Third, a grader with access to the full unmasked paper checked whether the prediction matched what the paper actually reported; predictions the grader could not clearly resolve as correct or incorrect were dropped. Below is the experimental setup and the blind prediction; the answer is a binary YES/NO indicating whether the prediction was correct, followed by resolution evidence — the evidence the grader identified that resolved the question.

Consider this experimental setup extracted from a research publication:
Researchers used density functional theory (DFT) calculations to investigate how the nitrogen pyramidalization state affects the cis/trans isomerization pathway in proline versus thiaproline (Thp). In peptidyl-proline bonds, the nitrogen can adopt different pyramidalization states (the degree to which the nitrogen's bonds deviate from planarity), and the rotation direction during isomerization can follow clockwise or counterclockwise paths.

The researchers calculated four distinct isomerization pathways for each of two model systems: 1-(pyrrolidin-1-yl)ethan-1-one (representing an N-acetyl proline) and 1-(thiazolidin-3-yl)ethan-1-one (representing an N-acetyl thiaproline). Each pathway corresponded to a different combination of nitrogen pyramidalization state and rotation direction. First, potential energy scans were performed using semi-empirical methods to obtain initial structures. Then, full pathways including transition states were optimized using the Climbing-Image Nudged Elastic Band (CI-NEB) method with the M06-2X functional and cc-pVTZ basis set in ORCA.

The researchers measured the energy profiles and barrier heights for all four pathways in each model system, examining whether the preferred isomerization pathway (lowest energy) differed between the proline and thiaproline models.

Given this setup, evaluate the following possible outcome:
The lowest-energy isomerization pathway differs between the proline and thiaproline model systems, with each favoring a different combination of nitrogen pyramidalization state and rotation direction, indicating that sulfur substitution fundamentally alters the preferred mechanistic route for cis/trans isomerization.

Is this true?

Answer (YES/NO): NO